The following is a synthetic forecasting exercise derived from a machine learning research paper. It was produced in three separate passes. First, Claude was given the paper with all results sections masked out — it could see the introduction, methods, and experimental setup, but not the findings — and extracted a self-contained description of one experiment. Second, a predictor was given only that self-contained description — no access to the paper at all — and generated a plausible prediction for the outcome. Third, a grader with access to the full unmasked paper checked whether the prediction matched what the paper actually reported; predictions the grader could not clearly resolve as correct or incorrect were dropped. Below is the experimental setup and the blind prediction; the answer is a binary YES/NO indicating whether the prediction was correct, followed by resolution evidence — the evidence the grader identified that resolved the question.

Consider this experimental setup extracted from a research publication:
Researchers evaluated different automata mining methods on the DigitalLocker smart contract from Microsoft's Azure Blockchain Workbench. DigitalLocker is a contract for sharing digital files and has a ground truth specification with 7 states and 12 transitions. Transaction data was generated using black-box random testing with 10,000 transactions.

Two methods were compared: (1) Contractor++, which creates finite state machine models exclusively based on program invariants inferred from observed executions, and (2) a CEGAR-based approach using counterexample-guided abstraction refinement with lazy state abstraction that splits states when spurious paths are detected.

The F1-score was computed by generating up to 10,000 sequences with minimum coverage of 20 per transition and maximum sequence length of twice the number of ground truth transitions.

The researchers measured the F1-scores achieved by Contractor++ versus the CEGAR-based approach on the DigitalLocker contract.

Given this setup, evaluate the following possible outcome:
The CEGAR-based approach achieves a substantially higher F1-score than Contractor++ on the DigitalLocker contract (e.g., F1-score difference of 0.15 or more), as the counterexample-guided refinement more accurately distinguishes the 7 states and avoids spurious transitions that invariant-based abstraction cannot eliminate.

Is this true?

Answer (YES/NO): NO